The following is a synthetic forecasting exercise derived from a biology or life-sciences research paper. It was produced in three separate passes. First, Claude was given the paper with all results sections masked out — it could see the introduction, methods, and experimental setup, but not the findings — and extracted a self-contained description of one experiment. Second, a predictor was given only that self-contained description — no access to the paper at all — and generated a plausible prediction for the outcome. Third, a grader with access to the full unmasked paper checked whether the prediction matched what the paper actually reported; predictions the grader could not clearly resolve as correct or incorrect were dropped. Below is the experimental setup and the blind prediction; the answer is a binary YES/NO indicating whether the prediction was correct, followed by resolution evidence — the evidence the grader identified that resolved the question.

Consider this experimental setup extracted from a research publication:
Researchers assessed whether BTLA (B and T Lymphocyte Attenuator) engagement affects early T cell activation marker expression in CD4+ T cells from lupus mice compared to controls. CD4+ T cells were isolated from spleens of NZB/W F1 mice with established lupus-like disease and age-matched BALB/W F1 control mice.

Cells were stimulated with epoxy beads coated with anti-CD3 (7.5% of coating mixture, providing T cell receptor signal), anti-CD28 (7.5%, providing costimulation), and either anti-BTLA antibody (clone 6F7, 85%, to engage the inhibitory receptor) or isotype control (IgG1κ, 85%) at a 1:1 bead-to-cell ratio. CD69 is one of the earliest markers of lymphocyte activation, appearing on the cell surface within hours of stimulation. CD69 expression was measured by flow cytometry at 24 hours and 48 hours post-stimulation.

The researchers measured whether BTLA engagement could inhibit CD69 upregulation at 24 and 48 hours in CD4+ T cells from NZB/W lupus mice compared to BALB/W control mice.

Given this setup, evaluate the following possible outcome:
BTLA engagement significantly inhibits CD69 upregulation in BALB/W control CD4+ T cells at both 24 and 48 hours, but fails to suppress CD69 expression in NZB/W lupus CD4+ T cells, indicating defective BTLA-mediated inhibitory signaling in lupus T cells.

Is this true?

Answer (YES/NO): NO